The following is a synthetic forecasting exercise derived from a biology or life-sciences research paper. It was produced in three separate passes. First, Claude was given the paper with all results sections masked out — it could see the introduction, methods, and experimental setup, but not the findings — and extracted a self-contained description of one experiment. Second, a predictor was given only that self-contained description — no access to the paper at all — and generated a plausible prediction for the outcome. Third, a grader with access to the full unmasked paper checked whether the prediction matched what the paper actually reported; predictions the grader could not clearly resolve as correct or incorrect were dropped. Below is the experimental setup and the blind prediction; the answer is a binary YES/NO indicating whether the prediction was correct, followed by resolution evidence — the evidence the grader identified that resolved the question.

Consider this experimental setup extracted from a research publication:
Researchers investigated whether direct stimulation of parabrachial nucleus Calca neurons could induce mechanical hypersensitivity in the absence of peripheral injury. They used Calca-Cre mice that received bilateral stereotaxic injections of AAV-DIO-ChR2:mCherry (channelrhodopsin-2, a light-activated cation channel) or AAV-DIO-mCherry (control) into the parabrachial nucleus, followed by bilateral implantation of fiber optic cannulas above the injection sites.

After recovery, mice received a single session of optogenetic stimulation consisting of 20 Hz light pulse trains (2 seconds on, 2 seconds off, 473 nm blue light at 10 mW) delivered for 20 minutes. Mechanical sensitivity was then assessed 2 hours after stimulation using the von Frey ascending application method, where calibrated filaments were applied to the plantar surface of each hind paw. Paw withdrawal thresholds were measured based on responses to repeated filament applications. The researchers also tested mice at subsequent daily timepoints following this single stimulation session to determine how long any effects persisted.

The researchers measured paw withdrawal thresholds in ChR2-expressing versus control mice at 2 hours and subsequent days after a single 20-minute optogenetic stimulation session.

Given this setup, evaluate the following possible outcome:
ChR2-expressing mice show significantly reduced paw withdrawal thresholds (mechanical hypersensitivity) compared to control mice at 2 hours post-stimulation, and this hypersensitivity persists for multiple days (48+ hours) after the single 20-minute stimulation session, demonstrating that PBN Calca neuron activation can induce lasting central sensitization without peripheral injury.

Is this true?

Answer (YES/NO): YES